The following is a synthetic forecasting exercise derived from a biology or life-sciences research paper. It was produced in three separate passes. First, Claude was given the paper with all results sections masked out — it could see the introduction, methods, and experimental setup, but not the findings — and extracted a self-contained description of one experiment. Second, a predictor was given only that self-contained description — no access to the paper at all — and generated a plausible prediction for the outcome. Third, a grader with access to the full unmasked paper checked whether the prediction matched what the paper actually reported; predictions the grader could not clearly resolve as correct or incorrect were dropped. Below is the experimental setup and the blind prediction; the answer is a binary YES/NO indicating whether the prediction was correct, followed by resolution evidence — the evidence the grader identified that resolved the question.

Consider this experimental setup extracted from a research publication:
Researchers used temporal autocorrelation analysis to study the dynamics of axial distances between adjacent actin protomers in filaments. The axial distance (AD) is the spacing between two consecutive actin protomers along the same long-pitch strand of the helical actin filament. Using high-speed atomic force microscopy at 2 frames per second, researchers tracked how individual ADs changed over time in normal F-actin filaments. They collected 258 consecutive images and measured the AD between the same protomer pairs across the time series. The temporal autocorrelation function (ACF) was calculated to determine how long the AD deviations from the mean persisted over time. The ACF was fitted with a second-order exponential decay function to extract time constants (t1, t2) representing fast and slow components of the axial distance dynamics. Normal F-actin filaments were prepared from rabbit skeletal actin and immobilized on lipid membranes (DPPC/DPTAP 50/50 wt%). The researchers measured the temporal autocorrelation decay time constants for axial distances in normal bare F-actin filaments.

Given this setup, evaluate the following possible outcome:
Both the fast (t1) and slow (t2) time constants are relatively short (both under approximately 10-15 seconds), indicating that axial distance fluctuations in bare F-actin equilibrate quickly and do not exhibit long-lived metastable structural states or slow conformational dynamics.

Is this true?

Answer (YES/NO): YES